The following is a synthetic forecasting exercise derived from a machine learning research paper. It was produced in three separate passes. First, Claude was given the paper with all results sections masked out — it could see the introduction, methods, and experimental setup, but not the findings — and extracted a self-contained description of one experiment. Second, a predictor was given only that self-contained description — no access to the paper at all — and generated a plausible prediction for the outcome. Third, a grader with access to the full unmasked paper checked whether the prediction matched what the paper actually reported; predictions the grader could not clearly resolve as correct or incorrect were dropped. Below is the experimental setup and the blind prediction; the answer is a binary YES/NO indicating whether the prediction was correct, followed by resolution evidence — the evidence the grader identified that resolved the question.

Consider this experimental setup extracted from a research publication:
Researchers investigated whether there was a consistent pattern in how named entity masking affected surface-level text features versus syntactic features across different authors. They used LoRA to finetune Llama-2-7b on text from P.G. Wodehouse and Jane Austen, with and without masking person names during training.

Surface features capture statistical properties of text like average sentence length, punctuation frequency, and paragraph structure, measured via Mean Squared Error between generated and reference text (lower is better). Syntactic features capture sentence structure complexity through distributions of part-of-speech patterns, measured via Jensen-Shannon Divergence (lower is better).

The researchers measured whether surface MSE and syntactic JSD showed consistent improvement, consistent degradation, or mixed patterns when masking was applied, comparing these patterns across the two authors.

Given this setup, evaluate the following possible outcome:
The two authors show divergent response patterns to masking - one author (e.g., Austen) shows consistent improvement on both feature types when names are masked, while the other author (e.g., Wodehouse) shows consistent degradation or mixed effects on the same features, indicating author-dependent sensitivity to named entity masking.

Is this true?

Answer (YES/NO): YES